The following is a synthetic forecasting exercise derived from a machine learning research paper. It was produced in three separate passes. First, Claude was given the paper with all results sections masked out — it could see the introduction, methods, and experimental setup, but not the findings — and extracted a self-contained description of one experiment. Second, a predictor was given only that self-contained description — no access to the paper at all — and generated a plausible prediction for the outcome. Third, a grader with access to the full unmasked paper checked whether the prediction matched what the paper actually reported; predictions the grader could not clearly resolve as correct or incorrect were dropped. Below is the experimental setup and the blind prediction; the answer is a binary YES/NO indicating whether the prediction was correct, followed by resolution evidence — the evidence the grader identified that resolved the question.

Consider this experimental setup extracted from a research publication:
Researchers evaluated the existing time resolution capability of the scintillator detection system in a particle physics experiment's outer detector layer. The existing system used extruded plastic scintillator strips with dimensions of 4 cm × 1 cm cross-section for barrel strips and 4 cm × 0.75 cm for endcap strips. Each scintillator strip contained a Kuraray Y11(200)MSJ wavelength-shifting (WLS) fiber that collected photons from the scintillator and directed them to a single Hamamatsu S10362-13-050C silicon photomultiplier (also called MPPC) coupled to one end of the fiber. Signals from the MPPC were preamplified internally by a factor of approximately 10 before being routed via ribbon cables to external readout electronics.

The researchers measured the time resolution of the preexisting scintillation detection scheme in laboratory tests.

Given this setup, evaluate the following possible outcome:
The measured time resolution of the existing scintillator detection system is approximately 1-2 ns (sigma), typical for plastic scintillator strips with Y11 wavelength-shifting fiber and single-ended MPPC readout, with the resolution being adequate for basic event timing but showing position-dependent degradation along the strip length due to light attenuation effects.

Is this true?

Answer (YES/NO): YES